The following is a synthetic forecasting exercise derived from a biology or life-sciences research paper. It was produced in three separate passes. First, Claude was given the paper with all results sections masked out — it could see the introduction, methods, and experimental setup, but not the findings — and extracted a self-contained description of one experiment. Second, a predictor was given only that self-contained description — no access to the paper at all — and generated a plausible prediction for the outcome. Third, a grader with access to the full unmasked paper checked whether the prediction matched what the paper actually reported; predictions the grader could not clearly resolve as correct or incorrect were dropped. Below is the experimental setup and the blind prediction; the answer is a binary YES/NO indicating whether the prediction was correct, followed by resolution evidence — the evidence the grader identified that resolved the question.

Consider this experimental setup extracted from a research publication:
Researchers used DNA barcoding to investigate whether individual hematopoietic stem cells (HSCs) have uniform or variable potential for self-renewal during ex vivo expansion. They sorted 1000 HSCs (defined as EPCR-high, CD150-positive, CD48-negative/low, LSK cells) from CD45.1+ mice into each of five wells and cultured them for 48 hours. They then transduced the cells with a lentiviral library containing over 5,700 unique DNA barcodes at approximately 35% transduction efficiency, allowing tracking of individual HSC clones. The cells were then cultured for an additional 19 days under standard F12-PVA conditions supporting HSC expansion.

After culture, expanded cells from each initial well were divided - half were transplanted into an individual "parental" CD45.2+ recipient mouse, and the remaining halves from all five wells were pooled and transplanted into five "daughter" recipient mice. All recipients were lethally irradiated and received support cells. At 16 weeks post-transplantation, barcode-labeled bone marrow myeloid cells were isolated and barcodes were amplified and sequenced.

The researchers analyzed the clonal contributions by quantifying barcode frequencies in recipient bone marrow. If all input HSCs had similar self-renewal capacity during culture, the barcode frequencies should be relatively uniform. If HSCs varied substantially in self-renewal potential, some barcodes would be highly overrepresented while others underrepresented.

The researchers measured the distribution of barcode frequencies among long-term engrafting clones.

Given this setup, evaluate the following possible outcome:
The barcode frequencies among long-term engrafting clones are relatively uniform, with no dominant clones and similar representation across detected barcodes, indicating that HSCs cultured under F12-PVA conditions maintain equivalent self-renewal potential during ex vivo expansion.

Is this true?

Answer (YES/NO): NO